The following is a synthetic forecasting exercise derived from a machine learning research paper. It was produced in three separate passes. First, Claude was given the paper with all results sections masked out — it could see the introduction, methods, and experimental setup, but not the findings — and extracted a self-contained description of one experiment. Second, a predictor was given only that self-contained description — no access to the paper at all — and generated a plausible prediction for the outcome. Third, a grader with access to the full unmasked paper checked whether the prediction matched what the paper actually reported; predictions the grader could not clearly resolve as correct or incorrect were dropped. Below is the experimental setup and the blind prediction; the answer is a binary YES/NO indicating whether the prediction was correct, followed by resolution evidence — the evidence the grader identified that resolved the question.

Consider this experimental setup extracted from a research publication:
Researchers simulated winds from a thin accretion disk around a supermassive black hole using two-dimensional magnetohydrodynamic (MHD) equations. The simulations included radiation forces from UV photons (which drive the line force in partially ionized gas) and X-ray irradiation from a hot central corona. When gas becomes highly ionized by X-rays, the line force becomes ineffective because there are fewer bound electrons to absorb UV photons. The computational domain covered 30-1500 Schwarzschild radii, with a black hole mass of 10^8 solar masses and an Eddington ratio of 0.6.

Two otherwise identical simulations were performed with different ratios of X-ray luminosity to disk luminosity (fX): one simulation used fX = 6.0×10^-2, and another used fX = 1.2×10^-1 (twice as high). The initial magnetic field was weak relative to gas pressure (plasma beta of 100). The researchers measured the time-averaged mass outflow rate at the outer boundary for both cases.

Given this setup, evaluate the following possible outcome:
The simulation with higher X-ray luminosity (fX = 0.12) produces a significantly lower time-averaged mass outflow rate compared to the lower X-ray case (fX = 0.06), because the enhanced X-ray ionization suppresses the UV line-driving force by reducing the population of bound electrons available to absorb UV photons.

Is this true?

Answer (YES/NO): NO